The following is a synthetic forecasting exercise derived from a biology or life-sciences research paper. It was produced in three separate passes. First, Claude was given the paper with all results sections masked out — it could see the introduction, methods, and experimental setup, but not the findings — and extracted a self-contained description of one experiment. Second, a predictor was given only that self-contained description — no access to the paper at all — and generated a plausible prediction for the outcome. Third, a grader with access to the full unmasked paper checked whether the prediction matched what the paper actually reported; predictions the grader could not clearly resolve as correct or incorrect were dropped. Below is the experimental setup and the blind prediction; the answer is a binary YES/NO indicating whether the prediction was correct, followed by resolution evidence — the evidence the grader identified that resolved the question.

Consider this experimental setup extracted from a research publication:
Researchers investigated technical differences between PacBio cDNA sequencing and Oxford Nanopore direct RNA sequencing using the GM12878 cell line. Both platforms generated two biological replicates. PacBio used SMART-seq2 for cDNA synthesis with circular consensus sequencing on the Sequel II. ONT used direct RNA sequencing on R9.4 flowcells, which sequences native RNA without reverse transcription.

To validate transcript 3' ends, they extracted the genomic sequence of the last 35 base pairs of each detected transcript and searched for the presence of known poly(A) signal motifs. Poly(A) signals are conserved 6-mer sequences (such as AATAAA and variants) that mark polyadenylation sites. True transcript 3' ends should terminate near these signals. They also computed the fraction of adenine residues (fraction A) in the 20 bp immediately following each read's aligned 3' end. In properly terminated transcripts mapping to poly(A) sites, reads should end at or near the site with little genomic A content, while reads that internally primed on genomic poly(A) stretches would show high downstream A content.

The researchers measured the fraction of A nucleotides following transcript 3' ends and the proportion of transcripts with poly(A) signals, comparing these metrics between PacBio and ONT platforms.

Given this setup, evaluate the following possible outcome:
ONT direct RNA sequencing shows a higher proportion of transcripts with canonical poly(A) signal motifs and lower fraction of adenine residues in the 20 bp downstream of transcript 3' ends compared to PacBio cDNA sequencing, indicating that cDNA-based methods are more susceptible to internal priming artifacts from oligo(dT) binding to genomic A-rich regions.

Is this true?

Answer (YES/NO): NO